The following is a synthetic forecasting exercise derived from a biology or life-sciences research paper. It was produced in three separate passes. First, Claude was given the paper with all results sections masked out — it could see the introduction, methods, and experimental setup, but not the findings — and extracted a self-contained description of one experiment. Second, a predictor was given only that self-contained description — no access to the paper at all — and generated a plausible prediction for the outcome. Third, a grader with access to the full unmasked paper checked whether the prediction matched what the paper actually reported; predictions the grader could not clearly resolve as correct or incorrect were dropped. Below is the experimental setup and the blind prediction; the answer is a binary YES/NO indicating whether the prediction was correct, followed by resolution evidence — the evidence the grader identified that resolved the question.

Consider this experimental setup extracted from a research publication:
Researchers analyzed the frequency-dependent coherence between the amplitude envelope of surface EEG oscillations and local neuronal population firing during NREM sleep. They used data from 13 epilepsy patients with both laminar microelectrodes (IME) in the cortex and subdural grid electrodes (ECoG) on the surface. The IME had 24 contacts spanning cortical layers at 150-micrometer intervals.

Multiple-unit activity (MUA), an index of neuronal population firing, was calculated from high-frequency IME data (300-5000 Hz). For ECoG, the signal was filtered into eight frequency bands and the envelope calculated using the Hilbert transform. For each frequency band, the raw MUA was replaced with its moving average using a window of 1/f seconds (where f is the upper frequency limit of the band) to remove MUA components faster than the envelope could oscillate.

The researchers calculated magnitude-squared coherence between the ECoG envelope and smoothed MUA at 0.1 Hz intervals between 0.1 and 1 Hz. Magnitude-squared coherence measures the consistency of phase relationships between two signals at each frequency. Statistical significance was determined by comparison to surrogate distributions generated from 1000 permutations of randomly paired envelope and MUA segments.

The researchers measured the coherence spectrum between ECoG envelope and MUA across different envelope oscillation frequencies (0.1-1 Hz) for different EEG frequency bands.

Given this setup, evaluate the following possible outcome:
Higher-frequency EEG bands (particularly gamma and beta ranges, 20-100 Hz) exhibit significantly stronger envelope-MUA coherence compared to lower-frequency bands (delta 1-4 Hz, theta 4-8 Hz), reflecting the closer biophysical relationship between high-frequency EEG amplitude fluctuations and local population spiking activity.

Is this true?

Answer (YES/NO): NO